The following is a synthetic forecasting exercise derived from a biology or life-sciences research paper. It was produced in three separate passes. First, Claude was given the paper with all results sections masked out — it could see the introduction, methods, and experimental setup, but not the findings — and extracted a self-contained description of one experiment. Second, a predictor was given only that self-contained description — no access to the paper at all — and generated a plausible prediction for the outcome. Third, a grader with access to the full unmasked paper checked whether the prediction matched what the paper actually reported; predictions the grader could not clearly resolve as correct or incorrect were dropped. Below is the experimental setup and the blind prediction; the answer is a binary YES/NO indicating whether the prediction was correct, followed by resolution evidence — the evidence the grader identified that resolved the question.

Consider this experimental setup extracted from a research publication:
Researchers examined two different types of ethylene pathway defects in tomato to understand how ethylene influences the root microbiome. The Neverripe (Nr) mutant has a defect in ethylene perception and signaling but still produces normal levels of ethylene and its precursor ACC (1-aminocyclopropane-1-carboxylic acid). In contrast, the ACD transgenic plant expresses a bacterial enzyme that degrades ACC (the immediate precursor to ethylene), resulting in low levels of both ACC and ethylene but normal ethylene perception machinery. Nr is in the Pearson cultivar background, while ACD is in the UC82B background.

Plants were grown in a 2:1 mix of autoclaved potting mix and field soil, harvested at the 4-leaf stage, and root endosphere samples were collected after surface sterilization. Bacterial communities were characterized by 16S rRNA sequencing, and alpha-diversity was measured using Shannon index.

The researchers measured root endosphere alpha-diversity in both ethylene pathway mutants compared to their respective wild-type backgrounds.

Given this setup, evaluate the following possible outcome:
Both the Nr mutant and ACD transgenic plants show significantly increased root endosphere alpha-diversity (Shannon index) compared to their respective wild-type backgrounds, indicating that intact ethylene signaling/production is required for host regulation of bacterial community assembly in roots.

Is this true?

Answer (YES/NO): NO